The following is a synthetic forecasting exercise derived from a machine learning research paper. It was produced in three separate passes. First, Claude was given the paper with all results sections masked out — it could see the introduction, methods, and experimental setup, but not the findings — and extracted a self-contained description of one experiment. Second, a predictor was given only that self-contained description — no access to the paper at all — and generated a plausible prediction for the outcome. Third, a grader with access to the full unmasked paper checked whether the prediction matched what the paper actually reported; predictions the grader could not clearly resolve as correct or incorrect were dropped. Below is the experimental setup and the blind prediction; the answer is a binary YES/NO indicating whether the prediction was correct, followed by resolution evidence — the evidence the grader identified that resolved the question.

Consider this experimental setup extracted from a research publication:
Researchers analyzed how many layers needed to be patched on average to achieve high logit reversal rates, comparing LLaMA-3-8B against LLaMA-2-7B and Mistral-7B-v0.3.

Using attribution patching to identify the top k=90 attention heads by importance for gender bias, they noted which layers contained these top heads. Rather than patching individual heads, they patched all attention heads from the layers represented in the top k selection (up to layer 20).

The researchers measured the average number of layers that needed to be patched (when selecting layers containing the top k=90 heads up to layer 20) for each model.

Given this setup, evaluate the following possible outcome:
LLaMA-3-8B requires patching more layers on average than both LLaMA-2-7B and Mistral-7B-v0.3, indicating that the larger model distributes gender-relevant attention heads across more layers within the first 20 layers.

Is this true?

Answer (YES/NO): NO